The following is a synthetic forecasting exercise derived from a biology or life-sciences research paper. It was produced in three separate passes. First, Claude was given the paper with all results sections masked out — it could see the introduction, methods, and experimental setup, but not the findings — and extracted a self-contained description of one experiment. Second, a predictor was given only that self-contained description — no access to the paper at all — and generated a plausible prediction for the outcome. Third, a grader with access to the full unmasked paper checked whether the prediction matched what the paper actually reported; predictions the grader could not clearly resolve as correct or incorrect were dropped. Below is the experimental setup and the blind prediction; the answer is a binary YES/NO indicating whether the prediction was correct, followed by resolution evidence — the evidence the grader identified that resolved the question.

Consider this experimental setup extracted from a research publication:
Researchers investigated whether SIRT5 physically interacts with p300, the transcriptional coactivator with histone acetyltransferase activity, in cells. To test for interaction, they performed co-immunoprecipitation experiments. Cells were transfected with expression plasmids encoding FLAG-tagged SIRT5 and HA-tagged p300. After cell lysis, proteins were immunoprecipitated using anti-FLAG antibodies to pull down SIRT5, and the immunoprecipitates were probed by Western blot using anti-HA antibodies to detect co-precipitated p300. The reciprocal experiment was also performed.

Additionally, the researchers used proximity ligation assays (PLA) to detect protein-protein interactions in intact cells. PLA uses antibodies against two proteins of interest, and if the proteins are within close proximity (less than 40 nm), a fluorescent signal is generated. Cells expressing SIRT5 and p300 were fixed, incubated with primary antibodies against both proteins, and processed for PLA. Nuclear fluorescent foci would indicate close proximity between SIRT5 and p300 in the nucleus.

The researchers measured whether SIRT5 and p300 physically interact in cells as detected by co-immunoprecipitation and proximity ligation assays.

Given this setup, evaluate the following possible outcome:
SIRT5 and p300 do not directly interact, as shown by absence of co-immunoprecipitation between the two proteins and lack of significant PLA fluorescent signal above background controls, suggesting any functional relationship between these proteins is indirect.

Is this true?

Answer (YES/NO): NO